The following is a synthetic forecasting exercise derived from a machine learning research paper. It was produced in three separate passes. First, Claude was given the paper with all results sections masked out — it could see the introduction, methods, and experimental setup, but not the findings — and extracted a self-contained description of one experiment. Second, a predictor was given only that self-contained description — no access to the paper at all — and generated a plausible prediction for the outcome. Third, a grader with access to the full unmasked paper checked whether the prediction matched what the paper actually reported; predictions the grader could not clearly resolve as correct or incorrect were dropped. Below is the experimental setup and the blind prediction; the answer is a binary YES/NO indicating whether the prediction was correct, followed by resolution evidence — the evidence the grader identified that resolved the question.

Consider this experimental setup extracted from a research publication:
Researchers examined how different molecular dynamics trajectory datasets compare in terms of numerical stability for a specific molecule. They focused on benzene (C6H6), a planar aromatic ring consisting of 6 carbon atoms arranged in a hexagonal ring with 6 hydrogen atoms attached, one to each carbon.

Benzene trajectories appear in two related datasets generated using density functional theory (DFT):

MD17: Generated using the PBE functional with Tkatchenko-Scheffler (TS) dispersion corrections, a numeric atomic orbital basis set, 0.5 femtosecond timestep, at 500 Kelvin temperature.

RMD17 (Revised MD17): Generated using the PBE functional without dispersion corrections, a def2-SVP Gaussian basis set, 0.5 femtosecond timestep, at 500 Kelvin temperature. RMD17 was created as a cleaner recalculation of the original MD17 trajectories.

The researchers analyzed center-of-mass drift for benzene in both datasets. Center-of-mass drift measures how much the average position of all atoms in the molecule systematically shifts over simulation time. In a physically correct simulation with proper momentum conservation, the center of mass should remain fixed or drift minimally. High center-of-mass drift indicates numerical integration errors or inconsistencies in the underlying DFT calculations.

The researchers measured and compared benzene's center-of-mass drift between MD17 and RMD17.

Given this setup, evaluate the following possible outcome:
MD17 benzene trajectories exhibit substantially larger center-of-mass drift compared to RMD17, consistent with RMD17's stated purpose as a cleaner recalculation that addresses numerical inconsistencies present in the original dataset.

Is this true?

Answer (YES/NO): YES